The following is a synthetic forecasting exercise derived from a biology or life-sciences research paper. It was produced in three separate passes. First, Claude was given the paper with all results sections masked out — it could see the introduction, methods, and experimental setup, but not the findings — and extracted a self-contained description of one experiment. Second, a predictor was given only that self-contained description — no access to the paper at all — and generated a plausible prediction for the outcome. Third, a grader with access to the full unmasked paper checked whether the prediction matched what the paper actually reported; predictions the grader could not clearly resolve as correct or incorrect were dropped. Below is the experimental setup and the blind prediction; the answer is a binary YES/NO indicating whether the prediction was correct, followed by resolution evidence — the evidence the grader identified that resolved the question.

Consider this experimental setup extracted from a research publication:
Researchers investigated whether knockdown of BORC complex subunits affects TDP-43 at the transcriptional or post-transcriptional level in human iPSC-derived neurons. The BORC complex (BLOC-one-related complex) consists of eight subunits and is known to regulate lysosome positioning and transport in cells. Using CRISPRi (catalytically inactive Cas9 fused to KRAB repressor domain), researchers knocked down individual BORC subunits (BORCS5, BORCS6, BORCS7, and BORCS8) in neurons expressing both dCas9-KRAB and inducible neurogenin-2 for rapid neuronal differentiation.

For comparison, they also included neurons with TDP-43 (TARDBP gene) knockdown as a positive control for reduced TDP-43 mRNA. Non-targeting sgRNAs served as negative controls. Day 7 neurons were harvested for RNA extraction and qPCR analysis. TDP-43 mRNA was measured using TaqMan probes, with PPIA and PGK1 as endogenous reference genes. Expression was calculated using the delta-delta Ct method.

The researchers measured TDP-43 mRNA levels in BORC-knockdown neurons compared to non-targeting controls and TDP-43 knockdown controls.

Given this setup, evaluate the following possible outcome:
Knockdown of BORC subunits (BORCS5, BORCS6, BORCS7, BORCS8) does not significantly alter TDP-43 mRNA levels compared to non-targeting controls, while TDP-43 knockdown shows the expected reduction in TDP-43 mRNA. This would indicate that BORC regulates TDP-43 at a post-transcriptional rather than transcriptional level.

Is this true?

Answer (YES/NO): YES